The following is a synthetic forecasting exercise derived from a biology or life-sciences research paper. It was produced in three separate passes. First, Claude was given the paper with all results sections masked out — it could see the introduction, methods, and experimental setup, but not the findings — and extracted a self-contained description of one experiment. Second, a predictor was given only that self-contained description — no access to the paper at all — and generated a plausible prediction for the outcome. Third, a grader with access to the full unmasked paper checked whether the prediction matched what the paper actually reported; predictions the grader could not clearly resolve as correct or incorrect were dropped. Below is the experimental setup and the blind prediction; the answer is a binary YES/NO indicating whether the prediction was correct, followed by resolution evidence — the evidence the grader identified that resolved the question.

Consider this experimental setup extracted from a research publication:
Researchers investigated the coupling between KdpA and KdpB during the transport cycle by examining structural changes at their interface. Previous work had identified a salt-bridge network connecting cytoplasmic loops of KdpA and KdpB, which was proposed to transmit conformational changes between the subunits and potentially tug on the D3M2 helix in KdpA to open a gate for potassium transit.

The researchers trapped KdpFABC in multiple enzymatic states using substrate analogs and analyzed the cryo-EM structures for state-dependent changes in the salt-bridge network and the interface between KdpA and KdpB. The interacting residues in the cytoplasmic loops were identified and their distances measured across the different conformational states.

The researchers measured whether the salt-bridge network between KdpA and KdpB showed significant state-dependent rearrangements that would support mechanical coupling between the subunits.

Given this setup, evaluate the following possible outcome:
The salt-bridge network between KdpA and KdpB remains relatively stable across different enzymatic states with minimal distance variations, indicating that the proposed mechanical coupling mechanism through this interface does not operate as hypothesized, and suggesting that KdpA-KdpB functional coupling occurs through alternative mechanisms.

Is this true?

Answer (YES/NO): YES